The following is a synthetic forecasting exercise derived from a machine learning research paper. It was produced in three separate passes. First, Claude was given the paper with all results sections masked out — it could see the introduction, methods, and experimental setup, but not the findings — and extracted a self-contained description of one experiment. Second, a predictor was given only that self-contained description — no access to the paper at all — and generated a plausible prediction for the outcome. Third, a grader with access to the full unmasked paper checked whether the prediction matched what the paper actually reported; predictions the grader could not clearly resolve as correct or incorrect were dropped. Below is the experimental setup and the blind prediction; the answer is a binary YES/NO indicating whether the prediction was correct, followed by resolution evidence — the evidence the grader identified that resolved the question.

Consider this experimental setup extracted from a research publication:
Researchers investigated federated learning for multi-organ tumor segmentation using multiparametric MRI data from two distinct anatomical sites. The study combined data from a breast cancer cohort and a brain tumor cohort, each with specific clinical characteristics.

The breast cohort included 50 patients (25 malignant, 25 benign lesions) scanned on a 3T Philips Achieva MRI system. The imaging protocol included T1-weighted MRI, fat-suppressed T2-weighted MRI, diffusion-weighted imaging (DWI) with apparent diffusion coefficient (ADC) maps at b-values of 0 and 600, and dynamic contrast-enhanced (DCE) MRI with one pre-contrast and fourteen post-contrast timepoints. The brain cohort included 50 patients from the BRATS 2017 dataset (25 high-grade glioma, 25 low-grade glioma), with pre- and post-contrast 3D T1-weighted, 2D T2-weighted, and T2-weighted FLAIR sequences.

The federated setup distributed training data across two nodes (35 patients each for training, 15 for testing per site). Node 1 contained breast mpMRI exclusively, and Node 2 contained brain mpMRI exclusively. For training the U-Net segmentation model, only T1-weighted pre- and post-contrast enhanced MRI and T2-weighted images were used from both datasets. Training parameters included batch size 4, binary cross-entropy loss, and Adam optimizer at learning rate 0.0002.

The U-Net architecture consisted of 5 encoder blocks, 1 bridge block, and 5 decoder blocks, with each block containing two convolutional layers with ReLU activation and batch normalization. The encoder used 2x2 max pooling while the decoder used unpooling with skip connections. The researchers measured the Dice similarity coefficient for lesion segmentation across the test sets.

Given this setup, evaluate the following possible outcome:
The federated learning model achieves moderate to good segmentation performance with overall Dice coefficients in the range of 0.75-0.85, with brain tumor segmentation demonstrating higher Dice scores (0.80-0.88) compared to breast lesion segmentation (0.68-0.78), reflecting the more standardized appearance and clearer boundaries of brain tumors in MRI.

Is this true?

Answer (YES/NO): NO